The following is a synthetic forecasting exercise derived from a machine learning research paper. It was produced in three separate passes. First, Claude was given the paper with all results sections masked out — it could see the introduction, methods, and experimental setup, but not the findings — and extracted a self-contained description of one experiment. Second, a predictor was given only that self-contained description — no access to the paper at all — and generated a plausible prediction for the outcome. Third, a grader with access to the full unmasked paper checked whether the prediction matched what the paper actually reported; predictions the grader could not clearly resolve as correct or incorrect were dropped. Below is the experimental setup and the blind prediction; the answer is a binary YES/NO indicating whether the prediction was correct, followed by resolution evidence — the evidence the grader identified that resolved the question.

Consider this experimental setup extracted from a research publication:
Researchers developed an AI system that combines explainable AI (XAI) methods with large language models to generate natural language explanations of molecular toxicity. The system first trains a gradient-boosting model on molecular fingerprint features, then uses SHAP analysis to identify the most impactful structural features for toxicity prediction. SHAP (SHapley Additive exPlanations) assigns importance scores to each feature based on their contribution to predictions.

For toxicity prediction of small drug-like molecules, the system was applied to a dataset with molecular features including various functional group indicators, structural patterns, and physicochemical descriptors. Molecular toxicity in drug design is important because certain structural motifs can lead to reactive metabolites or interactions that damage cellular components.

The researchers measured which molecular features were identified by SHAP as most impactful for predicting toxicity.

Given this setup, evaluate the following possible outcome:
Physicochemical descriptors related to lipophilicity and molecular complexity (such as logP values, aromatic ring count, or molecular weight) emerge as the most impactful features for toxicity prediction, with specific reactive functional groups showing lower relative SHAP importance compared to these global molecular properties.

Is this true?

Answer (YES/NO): NO